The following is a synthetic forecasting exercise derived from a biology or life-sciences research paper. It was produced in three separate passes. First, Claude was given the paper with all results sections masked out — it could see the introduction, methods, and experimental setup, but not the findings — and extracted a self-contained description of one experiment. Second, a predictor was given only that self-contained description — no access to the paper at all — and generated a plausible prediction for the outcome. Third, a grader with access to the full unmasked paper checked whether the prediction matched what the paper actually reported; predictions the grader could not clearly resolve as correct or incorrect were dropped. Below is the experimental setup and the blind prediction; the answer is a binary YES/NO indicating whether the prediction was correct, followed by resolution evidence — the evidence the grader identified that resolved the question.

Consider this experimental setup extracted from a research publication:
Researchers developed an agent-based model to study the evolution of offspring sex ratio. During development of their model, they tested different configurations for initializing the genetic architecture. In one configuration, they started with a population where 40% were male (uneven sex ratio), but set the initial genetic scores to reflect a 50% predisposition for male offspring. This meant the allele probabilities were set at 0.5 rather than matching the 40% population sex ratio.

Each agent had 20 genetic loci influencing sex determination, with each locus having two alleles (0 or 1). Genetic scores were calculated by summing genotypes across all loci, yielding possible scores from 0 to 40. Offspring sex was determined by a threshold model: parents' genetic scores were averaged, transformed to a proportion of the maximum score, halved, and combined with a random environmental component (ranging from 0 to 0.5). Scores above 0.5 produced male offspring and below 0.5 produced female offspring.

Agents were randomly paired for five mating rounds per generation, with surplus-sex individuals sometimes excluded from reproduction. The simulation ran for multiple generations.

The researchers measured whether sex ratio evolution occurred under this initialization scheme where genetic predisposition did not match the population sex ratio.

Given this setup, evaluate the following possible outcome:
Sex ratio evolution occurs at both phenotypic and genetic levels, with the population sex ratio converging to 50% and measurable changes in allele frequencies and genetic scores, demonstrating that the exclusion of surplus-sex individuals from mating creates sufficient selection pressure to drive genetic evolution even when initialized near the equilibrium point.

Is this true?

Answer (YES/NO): NO